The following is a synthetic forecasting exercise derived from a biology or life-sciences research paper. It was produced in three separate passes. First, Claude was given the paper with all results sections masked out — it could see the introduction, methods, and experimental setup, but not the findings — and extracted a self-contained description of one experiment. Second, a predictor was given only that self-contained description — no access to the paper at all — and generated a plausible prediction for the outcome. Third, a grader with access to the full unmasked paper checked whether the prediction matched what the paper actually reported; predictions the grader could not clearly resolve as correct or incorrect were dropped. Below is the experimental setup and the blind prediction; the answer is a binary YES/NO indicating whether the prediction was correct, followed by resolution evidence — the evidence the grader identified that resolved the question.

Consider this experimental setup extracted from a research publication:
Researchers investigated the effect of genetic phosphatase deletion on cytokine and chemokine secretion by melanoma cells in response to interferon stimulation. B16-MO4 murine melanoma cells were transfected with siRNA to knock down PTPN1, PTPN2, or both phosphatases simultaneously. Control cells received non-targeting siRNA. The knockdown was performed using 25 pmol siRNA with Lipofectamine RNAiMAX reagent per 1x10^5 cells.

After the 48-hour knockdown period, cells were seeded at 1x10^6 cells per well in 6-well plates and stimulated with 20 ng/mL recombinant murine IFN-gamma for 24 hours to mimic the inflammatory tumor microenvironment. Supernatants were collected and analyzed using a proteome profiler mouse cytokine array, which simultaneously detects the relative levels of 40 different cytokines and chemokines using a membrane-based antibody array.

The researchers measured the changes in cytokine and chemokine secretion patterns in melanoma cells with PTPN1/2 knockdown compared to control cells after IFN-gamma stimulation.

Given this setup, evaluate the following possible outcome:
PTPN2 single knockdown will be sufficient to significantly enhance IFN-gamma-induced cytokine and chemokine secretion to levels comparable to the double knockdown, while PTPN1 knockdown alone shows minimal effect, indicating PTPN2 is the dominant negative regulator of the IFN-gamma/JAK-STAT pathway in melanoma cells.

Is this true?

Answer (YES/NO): NO